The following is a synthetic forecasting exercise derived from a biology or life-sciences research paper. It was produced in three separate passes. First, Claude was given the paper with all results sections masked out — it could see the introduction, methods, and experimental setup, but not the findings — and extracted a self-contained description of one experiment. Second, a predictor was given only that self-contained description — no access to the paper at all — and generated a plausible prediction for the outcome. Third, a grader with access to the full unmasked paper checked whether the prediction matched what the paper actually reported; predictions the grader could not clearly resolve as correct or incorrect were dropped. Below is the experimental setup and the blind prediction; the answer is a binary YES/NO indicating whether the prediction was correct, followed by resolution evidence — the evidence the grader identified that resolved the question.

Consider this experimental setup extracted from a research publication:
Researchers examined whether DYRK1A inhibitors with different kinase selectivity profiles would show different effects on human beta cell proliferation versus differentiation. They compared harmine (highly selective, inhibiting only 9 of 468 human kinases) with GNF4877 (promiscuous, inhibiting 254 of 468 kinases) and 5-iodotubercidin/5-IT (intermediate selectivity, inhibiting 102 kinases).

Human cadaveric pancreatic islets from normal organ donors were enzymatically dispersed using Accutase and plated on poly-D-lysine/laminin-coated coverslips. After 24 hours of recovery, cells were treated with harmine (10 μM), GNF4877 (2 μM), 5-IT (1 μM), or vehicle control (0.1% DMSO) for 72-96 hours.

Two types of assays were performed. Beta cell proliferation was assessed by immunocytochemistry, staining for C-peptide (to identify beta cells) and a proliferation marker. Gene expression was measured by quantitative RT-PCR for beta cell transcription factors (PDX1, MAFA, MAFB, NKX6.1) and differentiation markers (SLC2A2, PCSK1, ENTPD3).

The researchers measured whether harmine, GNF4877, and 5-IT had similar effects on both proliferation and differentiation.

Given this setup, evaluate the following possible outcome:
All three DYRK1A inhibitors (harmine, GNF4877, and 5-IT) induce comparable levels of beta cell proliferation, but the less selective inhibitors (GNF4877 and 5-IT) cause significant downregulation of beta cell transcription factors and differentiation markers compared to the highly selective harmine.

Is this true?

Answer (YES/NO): NO